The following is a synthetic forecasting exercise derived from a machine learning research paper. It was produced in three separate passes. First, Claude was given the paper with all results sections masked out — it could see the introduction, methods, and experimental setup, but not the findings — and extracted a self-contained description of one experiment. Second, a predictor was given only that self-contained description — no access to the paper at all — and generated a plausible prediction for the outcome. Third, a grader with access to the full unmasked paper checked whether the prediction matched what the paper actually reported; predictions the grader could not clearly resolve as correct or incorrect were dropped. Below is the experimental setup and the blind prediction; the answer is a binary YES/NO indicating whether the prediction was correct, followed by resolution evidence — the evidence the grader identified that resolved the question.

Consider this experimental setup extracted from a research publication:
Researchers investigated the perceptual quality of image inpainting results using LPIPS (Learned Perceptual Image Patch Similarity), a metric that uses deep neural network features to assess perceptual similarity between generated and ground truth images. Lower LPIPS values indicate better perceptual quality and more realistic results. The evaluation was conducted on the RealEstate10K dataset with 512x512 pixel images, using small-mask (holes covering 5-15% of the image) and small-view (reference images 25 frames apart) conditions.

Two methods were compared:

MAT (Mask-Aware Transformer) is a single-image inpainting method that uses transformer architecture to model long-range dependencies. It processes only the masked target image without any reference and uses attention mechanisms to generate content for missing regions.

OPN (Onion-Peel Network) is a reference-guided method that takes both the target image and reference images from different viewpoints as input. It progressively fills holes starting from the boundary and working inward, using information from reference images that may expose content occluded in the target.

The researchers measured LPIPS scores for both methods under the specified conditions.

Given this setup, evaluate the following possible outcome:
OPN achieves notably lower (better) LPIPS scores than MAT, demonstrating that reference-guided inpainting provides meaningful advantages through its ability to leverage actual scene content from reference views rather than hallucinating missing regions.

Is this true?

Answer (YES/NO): NO